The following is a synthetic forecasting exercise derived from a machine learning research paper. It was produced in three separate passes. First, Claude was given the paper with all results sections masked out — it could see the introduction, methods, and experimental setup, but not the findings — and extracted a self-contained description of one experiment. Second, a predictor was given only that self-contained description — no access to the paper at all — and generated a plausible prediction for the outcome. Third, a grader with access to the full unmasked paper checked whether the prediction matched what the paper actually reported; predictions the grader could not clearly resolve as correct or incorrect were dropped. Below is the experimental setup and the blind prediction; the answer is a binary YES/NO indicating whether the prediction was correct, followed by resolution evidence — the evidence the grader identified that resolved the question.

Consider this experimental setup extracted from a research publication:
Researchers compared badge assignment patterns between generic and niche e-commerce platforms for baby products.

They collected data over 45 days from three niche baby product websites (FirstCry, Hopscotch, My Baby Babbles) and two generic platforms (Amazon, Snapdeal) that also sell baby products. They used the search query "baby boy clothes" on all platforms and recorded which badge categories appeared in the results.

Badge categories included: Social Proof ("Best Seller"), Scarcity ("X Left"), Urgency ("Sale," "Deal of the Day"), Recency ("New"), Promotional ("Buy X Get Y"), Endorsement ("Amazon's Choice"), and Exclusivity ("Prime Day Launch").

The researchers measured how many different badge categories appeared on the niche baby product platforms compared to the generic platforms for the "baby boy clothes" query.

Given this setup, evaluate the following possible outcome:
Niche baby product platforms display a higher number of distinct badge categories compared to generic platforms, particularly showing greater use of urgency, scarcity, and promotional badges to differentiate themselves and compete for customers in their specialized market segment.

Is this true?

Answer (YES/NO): NO